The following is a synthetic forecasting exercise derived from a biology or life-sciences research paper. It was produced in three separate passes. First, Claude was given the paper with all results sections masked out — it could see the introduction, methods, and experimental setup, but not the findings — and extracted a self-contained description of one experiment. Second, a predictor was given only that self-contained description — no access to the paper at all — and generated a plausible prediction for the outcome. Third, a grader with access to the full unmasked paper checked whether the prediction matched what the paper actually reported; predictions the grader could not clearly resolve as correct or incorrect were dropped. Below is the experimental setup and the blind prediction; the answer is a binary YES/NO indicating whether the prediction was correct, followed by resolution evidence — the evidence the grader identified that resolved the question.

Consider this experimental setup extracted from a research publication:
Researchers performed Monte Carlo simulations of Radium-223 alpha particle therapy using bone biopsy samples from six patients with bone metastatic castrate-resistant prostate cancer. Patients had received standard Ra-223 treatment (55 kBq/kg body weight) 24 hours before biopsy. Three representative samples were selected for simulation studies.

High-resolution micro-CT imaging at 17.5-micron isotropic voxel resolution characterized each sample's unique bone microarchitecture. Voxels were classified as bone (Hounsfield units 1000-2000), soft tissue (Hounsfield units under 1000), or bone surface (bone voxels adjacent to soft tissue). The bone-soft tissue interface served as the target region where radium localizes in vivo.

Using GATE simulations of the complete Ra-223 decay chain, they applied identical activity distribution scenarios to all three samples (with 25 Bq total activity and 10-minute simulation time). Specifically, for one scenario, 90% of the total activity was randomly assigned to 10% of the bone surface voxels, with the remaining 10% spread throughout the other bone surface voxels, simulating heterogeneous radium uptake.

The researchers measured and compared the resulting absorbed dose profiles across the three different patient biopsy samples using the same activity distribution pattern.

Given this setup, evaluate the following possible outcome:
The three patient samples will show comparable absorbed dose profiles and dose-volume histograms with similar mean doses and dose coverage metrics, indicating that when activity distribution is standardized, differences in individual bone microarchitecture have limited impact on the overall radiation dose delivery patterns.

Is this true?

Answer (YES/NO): NO